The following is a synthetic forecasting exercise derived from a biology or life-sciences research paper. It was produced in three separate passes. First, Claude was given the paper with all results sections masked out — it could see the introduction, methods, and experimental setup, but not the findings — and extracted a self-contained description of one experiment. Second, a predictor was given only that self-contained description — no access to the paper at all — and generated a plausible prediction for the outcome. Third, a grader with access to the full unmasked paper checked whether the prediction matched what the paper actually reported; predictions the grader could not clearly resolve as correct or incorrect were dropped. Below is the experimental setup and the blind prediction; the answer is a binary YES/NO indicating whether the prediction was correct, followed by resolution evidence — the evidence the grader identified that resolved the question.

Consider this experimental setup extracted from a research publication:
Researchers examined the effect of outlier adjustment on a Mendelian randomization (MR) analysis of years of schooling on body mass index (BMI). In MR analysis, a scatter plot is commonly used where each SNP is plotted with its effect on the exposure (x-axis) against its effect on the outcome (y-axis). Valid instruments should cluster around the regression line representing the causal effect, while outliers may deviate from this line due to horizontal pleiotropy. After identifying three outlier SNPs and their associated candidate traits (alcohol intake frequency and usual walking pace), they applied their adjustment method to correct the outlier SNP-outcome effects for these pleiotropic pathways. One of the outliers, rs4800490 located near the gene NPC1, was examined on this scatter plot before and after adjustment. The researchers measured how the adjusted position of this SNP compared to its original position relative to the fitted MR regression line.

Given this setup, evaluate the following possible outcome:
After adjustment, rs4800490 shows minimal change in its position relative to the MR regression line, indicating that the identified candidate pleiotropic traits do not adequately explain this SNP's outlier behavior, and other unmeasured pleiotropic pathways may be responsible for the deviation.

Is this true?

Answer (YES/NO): NO